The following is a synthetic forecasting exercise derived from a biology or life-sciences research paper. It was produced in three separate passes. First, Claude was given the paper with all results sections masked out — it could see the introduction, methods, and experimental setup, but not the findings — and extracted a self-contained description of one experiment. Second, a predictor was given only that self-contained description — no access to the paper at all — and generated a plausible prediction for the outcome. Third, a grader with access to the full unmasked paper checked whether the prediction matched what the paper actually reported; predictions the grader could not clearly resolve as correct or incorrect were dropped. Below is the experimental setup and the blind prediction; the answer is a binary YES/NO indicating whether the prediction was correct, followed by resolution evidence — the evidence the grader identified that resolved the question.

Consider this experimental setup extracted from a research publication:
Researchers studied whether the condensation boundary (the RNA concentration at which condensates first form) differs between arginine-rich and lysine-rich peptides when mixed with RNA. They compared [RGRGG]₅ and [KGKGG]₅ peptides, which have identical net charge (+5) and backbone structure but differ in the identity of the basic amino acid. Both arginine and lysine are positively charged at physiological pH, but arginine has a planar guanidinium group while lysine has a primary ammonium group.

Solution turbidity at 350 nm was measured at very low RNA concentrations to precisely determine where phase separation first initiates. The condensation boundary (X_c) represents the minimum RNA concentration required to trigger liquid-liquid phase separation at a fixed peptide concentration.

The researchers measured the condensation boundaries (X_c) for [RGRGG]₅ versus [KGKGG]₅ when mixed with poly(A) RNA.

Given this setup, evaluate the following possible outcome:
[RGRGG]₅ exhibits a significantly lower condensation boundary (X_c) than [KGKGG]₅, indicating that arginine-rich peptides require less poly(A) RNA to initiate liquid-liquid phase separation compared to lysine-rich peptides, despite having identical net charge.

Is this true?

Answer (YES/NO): NO